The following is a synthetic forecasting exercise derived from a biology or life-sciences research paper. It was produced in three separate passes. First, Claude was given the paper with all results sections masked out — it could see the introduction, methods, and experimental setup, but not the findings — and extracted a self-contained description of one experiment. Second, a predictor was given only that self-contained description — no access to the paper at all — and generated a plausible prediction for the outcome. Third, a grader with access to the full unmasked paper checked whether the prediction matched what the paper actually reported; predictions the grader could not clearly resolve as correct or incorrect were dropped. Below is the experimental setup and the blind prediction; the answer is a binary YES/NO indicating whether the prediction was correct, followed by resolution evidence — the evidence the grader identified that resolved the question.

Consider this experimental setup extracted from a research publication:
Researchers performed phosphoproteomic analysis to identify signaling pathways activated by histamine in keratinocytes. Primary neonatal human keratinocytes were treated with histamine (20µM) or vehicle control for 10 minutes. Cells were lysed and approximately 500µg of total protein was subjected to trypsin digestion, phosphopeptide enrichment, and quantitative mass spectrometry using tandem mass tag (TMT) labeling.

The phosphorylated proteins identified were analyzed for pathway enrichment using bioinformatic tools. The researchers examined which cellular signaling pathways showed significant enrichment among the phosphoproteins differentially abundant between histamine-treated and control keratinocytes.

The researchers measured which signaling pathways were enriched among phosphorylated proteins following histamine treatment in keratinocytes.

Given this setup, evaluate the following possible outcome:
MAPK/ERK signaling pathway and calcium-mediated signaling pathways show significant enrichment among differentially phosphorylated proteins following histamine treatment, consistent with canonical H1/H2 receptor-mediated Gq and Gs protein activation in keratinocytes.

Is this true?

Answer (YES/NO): NO